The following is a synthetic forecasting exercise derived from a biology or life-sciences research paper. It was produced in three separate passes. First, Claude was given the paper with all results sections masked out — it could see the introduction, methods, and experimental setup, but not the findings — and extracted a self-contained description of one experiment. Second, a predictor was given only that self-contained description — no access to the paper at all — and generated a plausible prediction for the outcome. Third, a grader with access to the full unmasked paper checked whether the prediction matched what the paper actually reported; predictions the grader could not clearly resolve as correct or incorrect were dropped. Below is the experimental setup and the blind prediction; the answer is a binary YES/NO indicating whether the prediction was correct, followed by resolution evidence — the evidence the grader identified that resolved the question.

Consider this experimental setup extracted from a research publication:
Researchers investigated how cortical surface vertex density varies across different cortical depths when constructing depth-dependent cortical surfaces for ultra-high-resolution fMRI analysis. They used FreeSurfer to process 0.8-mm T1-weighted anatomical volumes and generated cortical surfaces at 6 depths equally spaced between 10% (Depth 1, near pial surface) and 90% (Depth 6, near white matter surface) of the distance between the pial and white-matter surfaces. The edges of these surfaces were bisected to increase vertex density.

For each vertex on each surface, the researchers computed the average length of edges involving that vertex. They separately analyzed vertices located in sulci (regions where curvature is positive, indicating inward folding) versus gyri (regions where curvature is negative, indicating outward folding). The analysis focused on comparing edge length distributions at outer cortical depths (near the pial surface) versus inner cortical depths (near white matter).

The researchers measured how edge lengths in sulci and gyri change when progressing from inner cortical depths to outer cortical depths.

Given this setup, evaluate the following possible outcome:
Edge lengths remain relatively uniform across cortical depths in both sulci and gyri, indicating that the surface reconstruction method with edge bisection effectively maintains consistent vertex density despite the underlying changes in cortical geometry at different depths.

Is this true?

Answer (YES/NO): NO